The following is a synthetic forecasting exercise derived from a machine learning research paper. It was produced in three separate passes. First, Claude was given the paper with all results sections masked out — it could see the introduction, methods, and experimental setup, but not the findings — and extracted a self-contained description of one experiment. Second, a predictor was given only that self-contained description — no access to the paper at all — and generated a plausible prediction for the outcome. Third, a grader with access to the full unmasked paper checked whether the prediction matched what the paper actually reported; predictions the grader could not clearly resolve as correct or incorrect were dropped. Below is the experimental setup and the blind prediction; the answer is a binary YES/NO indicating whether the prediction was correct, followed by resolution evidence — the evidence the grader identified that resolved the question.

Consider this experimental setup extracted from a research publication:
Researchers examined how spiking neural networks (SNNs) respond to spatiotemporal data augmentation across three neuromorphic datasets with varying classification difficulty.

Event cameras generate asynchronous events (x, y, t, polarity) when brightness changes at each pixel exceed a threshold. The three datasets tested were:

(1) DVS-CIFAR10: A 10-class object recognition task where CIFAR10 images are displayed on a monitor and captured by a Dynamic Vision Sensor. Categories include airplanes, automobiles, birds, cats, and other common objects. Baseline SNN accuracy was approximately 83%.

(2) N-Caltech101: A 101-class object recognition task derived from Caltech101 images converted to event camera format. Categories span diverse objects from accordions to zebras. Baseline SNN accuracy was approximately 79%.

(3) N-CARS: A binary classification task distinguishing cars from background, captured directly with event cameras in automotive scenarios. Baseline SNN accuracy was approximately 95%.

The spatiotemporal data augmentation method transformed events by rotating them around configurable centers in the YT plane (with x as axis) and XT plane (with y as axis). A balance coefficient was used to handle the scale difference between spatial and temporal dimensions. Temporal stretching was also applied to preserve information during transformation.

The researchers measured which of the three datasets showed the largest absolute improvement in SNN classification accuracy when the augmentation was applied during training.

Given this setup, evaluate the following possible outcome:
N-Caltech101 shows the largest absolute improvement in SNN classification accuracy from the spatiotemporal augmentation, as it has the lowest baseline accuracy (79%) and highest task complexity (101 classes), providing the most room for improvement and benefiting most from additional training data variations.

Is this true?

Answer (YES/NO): YES